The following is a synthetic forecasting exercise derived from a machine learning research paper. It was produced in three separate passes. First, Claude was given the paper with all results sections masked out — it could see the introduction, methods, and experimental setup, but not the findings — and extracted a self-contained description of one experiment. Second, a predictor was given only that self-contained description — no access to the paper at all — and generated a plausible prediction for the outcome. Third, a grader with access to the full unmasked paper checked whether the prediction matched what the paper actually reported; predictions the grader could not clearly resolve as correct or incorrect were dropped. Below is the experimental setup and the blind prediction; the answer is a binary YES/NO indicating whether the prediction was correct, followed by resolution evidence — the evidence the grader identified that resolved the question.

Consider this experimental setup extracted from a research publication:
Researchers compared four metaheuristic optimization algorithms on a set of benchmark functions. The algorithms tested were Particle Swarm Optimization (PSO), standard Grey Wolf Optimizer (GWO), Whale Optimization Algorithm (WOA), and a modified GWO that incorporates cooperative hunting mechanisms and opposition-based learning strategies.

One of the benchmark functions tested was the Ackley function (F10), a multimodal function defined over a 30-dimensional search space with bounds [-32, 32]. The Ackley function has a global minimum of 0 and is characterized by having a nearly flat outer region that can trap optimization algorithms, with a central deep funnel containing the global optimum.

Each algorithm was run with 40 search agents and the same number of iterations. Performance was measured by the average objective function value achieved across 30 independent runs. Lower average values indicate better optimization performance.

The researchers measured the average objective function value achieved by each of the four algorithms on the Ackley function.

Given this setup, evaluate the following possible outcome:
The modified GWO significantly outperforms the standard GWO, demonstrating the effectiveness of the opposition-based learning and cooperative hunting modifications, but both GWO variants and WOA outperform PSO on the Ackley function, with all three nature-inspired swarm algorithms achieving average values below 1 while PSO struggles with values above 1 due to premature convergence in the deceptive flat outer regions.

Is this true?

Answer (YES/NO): NO